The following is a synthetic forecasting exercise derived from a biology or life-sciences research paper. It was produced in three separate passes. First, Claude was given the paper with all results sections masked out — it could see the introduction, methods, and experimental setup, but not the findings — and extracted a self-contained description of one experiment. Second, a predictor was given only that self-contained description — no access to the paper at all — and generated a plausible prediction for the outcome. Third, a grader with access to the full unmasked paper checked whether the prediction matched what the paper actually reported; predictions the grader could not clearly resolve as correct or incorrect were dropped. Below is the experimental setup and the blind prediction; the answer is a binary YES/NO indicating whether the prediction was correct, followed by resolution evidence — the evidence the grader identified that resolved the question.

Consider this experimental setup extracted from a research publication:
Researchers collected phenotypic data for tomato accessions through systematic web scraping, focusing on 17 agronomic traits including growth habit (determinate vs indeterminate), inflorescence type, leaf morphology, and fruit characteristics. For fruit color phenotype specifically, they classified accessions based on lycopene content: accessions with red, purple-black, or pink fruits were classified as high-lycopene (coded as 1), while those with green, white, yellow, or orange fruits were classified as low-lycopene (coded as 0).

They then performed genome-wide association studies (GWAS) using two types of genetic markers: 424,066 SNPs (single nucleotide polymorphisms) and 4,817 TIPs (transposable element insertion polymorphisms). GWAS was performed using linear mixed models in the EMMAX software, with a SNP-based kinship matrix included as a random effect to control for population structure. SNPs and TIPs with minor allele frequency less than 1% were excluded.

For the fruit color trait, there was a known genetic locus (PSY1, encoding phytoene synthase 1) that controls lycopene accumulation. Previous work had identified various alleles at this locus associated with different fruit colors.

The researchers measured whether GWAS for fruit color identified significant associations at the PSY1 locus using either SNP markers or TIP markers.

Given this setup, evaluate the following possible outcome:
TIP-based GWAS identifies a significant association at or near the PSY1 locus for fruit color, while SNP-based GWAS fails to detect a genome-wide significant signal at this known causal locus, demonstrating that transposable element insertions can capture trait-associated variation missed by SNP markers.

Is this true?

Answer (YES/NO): NO